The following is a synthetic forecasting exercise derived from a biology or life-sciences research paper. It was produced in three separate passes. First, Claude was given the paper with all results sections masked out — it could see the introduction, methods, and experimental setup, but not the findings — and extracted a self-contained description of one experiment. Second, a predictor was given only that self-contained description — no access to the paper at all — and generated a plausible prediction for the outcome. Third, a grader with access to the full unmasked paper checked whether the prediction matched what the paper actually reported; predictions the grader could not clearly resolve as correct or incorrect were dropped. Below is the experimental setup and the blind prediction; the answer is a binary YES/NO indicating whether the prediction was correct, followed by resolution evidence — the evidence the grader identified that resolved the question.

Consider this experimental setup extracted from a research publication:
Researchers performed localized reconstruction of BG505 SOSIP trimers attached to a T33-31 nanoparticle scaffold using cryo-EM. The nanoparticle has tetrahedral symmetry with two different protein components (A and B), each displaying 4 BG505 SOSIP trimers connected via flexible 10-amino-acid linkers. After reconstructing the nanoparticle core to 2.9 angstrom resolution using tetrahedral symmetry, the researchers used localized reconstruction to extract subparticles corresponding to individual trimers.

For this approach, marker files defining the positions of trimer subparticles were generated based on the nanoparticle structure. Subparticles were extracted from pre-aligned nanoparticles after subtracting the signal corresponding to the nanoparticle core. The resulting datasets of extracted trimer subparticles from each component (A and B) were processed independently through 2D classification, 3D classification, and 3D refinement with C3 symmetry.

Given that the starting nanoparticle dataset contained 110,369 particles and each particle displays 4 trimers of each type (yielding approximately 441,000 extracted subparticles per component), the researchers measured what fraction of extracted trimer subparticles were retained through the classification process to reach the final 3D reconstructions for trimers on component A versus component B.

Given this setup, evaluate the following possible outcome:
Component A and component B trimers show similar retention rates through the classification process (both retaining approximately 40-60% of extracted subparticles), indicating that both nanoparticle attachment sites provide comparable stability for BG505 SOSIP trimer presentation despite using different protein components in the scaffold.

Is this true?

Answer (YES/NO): NO